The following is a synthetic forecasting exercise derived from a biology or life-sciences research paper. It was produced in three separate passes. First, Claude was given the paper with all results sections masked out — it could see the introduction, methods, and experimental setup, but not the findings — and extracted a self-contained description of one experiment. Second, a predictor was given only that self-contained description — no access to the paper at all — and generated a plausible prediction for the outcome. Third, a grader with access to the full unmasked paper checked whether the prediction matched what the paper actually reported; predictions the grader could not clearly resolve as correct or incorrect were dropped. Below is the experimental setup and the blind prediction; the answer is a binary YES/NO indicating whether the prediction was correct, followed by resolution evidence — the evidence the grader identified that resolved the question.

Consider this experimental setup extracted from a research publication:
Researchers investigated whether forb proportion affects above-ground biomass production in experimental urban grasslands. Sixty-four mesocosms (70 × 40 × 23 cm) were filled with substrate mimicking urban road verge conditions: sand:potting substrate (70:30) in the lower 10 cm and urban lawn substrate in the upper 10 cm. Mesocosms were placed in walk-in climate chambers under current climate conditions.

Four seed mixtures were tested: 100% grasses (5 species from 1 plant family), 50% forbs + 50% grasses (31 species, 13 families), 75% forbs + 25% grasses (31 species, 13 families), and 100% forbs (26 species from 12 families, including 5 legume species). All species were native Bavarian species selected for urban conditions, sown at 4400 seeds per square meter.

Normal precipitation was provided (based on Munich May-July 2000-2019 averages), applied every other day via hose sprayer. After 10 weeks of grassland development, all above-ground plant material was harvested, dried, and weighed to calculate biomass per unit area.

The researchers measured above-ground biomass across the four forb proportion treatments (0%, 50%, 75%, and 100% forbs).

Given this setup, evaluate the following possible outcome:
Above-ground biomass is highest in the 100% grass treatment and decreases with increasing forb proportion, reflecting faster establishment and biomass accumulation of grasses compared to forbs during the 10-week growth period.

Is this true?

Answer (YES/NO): NO